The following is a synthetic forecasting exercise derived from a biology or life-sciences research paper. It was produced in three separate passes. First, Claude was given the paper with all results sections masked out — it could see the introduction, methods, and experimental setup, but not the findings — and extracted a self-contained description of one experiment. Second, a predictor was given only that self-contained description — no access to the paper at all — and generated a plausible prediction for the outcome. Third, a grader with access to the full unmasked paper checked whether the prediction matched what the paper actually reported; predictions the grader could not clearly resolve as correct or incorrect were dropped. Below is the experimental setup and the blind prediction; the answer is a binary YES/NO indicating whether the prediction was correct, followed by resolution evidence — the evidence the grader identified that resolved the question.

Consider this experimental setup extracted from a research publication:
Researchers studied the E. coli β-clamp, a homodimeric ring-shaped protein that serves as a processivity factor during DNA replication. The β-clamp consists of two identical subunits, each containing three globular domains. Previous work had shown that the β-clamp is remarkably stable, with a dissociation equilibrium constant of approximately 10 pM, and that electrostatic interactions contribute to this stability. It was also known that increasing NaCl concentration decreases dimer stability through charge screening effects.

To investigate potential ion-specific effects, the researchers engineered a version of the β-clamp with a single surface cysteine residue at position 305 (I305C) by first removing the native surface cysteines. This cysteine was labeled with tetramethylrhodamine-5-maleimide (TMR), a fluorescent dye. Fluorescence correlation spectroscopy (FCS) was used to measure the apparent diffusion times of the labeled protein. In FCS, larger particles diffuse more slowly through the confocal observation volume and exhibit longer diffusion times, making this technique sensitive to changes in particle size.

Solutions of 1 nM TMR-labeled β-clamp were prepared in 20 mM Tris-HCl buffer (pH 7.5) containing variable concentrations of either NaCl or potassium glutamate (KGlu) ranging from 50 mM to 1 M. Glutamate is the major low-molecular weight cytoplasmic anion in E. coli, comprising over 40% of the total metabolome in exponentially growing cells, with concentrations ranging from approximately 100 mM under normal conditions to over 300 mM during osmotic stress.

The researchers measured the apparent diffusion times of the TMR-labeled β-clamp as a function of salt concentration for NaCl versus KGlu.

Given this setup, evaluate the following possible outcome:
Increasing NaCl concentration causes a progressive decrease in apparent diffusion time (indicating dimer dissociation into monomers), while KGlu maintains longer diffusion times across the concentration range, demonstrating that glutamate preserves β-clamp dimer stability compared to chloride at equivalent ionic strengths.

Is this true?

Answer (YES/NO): NO